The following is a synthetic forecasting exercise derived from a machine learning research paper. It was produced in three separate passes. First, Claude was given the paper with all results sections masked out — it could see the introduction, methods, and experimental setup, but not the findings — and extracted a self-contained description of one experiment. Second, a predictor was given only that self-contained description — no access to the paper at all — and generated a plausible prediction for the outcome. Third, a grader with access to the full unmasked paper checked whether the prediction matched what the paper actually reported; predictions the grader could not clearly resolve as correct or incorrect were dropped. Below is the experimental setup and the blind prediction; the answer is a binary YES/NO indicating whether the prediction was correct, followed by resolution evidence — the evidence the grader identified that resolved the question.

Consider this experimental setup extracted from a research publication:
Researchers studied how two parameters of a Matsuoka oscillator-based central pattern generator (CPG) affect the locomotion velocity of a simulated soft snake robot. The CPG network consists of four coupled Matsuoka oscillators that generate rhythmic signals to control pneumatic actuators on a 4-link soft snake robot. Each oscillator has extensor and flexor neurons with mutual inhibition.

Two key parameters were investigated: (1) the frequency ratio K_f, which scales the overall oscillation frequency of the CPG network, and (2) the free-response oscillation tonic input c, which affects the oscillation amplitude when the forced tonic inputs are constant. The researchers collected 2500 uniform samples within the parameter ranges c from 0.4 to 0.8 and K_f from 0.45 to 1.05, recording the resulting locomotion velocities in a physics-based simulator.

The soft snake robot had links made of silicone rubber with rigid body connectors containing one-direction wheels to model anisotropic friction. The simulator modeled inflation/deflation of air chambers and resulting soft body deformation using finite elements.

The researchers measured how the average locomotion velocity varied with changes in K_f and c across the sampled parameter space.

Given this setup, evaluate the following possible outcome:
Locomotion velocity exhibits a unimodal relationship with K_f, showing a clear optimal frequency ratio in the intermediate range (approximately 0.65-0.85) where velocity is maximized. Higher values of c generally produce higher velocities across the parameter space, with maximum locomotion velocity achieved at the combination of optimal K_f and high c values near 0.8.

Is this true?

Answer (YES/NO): NO